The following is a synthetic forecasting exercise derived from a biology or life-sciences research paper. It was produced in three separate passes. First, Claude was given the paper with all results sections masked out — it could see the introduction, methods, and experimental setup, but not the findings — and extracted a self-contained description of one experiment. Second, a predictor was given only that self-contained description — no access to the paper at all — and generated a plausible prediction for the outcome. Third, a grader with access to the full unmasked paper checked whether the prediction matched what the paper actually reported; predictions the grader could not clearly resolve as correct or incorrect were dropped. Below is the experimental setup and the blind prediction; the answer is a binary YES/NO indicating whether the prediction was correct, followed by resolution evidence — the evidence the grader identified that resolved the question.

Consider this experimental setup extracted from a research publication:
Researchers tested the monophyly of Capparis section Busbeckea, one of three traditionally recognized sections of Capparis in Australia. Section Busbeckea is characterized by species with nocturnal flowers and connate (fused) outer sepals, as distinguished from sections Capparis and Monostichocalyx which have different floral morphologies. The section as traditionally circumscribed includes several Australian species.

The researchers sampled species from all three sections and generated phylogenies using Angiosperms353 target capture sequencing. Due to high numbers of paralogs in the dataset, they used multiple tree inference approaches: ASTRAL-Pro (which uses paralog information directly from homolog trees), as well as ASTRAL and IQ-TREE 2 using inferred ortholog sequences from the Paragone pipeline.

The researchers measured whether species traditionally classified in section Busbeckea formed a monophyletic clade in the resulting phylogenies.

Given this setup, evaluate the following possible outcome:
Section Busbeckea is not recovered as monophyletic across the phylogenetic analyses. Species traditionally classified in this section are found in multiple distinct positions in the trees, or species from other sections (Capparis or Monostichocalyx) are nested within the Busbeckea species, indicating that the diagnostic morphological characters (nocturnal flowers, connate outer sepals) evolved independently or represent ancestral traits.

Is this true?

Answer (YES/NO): NO